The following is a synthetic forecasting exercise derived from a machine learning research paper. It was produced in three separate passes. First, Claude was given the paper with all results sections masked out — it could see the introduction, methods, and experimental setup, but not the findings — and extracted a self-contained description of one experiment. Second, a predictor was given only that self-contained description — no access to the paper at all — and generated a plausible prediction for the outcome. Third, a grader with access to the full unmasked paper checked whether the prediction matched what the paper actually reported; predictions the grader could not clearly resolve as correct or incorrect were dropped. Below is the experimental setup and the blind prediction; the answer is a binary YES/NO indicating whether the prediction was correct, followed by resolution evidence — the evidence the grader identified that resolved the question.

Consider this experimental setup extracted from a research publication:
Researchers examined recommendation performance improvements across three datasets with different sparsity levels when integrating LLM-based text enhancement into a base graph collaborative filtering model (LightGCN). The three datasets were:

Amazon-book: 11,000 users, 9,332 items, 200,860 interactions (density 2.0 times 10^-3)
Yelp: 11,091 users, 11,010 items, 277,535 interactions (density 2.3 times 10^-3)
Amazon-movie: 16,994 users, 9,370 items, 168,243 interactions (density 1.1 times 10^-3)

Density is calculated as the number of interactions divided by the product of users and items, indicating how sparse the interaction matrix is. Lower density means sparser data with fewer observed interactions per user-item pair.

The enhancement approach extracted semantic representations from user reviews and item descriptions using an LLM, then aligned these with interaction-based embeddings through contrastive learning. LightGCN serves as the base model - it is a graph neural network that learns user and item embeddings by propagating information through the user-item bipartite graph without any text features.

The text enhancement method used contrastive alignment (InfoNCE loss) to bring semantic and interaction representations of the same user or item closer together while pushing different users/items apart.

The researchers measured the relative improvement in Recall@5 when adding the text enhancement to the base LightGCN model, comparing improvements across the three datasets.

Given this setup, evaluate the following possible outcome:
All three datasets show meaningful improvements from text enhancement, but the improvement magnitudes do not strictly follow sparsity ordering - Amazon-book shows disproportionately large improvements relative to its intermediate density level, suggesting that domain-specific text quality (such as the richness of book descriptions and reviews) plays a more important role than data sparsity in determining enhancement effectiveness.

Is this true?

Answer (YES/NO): NO